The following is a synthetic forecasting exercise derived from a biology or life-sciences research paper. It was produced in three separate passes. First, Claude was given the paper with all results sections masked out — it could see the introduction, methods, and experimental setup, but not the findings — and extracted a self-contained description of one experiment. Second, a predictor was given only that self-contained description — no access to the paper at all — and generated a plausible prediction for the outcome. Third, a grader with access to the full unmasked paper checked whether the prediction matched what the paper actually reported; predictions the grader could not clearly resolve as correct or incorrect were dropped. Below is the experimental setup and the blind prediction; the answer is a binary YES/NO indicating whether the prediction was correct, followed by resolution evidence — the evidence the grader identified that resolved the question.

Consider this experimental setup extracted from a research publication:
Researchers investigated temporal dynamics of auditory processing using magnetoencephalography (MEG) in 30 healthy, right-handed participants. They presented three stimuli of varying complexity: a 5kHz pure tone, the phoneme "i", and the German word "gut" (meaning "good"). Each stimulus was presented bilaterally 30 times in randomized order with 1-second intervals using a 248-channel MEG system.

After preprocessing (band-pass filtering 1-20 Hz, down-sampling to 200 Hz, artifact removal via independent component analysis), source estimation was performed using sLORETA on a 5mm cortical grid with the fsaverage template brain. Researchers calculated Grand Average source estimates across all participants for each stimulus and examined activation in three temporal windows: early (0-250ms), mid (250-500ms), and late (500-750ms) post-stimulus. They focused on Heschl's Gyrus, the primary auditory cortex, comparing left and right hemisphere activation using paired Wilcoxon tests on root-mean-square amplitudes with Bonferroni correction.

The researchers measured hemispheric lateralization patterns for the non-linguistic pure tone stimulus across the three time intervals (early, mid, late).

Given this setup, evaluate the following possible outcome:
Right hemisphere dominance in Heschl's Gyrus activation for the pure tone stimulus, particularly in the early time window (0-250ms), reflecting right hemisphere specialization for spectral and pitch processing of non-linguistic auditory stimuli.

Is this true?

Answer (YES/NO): NO